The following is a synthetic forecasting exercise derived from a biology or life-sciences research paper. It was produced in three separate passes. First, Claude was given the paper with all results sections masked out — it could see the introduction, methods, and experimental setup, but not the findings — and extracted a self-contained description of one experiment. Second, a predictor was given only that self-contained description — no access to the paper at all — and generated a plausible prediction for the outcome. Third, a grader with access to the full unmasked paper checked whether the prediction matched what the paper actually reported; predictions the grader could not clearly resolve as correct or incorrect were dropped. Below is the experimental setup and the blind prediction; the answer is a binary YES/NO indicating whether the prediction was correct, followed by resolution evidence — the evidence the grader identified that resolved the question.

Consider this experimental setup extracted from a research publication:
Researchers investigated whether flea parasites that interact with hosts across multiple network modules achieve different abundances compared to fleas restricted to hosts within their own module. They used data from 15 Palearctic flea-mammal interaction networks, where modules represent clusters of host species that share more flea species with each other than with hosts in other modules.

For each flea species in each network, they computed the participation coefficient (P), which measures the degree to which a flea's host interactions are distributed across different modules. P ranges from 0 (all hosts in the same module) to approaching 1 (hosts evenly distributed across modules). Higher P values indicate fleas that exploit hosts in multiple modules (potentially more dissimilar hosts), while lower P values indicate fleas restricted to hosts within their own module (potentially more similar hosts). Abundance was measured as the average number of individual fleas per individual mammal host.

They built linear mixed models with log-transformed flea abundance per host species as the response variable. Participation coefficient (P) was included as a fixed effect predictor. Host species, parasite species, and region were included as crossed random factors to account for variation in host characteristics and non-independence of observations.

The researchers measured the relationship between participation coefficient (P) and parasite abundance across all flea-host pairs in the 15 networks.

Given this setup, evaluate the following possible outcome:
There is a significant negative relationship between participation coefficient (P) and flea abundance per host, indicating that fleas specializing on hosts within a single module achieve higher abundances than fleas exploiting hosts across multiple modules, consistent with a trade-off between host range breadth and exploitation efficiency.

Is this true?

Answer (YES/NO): NO